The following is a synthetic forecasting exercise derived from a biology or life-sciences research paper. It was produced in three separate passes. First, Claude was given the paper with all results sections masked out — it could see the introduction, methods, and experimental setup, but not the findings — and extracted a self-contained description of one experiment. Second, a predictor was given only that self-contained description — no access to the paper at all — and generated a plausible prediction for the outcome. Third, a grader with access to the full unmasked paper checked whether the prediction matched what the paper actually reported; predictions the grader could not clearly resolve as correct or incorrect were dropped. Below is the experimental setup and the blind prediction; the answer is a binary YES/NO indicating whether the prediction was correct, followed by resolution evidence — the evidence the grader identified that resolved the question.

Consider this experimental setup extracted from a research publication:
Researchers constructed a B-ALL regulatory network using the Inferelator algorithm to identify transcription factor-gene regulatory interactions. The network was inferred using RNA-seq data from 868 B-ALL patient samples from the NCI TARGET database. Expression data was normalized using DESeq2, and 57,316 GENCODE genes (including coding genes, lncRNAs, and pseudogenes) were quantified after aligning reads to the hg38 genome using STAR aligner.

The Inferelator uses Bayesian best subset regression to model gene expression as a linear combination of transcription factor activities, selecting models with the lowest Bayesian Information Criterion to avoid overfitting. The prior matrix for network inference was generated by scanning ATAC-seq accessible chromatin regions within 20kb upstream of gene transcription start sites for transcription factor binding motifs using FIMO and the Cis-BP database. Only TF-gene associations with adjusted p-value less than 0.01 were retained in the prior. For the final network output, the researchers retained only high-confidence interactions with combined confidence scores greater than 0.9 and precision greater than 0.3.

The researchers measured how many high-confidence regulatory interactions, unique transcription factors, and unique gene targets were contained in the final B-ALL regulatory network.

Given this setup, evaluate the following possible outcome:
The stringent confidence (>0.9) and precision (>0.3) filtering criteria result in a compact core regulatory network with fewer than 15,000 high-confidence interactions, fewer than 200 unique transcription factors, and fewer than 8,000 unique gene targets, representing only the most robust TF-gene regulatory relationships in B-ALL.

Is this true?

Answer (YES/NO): YES